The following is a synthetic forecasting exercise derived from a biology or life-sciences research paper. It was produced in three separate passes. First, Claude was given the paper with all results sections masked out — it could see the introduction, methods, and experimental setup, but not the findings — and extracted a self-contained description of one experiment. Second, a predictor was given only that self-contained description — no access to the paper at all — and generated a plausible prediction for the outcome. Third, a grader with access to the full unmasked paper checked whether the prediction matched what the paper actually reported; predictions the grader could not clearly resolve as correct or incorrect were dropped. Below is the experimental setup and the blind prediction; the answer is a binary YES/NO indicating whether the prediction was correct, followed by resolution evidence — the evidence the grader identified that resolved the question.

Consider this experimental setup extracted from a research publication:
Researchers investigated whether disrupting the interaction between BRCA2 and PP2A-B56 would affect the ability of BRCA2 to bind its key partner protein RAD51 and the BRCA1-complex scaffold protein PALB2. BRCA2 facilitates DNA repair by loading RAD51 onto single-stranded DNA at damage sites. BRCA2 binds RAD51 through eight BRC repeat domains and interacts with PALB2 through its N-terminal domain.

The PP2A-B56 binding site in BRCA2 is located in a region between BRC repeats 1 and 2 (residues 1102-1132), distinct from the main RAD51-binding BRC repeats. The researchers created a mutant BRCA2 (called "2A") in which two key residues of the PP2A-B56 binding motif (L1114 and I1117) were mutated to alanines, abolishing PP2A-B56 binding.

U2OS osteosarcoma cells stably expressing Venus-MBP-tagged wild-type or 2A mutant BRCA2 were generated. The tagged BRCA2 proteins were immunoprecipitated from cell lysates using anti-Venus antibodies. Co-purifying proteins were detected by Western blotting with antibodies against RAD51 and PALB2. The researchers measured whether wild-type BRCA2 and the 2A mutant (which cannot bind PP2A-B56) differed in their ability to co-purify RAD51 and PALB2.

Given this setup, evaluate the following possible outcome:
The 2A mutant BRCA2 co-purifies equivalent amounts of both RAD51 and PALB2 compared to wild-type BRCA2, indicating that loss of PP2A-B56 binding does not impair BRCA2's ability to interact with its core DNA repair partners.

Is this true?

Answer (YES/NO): YES